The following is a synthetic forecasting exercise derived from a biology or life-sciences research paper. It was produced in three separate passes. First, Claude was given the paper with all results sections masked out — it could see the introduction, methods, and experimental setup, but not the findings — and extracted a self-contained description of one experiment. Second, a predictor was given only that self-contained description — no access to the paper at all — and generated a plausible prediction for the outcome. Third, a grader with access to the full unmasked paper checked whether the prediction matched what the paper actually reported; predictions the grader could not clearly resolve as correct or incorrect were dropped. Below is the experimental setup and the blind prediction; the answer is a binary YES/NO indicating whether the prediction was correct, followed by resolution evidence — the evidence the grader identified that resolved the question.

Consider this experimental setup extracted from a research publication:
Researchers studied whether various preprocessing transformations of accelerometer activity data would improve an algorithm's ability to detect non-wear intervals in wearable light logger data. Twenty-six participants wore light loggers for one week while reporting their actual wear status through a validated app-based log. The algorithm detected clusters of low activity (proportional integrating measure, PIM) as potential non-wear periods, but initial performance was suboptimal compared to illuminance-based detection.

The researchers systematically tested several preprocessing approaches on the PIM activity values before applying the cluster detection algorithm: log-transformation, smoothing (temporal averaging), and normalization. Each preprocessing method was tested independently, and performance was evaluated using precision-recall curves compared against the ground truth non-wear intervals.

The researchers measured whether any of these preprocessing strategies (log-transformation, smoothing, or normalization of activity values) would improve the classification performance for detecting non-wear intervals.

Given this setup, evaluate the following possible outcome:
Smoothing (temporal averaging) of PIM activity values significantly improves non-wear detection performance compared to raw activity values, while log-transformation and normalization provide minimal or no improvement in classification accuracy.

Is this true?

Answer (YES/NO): NO